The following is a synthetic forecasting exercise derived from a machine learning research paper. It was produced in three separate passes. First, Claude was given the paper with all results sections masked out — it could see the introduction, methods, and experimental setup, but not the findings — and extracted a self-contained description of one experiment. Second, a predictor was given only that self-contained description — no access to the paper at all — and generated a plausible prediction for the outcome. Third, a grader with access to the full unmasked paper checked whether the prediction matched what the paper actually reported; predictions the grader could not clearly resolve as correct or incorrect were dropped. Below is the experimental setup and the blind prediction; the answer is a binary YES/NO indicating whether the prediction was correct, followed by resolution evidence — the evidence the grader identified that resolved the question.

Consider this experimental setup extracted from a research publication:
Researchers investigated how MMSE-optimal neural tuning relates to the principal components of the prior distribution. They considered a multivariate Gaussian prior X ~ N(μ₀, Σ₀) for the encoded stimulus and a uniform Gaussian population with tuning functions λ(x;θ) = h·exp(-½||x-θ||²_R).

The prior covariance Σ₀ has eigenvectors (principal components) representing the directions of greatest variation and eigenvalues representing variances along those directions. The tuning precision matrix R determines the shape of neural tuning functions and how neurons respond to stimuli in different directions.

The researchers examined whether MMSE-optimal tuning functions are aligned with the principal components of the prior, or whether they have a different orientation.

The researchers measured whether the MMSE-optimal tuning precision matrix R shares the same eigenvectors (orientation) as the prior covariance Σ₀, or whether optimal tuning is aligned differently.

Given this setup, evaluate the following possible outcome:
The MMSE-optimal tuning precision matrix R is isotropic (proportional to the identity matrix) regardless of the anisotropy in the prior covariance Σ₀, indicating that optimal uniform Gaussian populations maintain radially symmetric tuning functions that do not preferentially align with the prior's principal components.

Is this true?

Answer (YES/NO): NO